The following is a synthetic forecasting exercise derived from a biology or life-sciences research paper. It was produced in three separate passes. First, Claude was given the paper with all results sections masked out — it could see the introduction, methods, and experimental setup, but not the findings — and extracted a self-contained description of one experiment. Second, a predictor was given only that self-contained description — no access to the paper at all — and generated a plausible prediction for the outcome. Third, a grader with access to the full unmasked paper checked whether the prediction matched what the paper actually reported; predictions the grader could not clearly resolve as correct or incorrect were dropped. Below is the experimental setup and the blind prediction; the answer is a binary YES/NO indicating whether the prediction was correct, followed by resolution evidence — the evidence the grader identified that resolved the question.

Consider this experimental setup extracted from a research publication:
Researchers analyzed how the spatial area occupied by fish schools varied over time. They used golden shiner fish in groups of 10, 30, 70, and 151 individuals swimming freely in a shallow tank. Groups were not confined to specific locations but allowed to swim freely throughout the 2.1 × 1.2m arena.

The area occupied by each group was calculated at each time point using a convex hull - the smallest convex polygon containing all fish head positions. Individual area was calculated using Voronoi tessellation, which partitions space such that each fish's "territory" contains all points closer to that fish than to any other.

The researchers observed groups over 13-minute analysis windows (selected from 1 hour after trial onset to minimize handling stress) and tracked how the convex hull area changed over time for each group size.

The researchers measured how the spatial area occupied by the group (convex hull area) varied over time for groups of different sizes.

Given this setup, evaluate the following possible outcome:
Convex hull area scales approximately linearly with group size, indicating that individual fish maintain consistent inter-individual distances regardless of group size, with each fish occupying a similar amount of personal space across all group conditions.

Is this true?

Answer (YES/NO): NO